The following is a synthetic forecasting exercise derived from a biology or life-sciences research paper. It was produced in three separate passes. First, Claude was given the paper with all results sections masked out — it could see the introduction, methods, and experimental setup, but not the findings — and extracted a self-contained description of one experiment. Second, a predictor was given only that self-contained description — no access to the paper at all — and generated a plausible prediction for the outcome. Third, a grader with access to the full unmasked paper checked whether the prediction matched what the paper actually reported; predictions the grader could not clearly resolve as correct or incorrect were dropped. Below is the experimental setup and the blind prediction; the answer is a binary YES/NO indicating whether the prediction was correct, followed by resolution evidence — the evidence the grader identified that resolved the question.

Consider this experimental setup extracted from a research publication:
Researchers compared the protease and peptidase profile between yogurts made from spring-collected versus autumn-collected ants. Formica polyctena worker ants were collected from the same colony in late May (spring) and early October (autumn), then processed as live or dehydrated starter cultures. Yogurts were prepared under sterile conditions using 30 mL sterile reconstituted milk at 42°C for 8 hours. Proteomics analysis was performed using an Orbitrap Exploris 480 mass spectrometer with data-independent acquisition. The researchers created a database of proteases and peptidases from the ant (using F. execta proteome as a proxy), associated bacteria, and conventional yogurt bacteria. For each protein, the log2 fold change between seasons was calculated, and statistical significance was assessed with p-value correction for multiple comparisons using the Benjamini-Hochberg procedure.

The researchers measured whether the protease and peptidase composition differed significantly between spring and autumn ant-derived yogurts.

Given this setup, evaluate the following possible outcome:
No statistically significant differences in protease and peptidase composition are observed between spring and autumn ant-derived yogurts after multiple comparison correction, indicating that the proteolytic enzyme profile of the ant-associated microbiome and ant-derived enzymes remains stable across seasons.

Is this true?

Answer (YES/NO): YES